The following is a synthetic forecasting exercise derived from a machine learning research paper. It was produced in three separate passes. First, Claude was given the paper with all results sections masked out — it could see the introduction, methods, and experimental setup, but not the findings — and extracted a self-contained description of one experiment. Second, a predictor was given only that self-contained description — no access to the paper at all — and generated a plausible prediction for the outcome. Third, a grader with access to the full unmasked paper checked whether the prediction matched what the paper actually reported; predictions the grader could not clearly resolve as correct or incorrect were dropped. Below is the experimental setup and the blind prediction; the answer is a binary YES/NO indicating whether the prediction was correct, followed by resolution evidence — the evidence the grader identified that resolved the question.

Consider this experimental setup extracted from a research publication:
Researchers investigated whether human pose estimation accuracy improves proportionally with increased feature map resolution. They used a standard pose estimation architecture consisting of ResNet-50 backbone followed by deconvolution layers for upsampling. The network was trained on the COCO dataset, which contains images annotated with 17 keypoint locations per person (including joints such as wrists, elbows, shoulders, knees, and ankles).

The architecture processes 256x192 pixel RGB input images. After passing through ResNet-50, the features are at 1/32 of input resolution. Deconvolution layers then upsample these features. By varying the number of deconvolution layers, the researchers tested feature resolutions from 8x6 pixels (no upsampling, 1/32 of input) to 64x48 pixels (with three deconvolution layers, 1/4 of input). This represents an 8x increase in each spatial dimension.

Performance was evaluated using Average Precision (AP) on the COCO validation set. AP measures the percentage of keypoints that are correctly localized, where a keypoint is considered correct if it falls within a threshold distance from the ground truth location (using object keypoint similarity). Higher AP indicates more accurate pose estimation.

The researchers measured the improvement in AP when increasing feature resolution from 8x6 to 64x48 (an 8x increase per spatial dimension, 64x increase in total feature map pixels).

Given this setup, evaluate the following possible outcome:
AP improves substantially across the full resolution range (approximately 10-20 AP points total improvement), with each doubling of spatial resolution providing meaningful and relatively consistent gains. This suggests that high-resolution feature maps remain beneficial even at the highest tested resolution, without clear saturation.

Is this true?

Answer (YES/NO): NO